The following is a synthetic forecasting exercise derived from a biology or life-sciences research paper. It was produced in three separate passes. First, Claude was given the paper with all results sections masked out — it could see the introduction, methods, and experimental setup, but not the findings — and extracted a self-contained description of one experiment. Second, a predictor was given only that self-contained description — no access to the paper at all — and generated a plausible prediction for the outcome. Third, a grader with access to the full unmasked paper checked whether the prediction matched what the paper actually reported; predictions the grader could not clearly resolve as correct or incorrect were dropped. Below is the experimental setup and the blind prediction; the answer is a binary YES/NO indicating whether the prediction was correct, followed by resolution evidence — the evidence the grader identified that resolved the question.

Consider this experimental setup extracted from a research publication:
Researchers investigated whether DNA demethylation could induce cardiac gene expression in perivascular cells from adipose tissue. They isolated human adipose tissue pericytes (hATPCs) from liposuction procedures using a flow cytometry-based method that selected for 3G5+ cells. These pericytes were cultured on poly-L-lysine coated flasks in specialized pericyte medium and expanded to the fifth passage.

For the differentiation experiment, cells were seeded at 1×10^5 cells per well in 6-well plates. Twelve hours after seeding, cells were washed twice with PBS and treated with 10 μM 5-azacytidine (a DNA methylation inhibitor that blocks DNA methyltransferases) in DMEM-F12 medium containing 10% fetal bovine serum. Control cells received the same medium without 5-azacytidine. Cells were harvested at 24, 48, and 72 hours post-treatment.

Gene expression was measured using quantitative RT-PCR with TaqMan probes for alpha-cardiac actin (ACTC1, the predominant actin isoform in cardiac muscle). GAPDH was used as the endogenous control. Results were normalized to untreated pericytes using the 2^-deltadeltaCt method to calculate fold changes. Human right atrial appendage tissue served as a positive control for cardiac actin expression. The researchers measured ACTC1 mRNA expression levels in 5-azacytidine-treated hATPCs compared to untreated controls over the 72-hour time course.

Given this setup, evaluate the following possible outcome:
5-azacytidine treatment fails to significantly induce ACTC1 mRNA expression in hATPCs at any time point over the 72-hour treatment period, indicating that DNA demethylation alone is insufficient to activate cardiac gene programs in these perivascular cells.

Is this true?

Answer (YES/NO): YES